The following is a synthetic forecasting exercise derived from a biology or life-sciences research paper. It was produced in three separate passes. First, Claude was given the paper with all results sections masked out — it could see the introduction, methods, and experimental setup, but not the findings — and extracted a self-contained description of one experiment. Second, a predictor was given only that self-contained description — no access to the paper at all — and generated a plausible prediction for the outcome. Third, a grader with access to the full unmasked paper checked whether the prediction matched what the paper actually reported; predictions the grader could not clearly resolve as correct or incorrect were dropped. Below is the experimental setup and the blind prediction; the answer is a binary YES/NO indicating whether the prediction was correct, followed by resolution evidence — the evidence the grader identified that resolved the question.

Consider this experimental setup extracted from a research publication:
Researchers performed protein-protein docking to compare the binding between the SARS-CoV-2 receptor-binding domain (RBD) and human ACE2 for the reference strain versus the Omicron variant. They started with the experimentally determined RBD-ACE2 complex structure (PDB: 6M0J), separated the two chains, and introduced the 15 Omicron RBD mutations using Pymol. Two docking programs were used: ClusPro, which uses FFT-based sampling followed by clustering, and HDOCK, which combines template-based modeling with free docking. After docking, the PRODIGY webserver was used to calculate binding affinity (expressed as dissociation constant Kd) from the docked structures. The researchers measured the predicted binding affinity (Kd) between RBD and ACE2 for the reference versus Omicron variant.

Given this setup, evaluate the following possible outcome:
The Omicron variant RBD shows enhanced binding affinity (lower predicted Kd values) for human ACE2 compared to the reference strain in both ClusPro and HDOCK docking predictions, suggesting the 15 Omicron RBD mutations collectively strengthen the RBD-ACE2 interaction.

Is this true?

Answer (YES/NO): YES